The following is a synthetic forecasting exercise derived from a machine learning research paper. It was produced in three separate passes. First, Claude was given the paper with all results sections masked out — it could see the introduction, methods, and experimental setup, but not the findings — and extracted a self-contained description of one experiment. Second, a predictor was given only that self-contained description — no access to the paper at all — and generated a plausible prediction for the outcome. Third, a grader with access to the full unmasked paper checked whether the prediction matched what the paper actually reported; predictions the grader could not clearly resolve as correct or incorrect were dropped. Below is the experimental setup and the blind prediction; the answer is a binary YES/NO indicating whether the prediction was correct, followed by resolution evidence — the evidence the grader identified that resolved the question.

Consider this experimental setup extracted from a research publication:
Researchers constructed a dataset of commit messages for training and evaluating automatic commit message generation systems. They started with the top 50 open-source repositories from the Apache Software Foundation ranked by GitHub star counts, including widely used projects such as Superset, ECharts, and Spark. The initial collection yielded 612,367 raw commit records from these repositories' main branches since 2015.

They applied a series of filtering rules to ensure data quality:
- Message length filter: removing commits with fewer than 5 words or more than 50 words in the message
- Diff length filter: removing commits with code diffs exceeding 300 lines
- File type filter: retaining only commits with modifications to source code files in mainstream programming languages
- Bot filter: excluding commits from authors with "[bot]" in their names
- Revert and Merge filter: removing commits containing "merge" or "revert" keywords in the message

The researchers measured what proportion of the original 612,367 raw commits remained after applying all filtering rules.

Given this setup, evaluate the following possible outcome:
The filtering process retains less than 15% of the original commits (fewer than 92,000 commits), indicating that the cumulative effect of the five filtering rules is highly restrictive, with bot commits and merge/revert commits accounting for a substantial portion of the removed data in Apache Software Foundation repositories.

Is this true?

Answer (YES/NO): NO